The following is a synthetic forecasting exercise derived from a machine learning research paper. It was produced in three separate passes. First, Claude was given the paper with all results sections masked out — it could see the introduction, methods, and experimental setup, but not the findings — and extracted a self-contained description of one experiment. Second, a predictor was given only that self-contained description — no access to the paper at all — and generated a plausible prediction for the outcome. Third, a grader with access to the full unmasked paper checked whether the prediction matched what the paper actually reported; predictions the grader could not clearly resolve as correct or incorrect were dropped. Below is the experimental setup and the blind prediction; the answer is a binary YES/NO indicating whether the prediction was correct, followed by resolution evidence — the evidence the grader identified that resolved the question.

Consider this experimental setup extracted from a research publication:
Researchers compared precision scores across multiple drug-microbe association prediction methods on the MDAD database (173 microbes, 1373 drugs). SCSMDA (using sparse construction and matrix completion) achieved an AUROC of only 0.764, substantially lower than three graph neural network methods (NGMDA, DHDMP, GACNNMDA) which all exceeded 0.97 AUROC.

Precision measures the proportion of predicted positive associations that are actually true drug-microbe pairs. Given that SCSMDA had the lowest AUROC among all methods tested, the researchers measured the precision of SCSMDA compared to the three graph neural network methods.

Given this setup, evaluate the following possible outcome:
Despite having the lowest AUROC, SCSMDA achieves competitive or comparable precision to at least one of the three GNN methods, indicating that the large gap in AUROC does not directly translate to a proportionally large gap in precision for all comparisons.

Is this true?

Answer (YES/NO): YES